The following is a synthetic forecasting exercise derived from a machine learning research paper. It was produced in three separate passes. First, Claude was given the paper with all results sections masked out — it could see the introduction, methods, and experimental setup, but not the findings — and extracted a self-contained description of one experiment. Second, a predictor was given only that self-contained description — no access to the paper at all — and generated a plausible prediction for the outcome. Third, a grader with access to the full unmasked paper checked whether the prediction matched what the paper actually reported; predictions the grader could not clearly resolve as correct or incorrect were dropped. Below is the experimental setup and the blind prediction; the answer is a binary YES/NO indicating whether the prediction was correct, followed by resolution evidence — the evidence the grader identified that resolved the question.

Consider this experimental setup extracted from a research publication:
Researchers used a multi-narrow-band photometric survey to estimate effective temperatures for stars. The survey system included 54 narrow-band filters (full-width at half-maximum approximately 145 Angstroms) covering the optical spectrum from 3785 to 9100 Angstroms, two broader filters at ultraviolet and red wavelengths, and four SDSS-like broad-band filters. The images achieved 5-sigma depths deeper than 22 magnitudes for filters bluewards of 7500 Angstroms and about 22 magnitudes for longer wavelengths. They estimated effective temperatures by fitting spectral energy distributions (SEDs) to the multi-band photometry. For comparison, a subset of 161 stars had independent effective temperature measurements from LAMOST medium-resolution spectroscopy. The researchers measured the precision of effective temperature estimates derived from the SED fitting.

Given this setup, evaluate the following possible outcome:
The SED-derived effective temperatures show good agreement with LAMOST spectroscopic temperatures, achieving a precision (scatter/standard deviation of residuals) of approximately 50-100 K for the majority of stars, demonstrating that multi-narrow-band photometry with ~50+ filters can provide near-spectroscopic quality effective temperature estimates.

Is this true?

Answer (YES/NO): NO